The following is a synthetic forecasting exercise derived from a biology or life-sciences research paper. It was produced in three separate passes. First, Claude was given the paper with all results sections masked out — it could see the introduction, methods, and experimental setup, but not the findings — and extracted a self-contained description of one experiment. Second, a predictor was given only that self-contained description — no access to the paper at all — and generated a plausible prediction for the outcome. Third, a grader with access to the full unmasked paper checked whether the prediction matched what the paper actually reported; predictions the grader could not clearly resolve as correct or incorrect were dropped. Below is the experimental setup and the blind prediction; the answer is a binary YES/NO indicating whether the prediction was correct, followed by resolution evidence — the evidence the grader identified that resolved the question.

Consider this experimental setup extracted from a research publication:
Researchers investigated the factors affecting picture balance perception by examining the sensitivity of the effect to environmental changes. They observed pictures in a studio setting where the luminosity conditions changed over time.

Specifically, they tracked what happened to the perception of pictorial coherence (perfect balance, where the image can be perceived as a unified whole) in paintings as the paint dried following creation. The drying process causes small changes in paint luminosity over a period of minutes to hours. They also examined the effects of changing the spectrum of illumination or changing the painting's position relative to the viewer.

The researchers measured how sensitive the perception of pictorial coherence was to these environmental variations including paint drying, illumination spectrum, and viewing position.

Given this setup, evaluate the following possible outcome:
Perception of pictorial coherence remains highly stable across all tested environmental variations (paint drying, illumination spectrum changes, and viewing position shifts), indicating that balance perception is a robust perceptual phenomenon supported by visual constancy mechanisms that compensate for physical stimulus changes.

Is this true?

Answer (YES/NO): NO